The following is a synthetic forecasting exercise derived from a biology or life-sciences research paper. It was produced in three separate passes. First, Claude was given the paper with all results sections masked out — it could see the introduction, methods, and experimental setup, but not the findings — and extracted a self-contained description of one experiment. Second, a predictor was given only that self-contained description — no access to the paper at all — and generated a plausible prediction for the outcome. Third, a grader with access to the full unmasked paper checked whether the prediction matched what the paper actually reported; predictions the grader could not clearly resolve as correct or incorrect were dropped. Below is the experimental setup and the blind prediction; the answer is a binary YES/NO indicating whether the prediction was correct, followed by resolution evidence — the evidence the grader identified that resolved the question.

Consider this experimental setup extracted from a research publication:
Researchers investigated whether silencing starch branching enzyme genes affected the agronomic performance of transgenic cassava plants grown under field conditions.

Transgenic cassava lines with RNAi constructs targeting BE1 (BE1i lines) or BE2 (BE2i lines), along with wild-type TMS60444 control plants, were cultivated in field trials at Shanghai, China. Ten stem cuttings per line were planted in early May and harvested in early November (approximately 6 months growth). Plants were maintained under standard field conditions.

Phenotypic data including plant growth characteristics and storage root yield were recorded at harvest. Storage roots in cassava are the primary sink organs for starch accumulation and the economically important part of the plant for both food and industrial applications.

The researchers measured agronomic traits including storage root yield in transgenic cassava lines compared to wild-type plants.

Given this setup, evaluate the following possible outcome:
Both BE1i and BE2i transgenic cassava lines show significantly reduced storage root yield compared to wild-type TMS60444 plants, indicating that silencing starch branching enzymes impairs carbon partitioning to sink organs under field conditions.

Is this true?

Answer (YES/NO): YES